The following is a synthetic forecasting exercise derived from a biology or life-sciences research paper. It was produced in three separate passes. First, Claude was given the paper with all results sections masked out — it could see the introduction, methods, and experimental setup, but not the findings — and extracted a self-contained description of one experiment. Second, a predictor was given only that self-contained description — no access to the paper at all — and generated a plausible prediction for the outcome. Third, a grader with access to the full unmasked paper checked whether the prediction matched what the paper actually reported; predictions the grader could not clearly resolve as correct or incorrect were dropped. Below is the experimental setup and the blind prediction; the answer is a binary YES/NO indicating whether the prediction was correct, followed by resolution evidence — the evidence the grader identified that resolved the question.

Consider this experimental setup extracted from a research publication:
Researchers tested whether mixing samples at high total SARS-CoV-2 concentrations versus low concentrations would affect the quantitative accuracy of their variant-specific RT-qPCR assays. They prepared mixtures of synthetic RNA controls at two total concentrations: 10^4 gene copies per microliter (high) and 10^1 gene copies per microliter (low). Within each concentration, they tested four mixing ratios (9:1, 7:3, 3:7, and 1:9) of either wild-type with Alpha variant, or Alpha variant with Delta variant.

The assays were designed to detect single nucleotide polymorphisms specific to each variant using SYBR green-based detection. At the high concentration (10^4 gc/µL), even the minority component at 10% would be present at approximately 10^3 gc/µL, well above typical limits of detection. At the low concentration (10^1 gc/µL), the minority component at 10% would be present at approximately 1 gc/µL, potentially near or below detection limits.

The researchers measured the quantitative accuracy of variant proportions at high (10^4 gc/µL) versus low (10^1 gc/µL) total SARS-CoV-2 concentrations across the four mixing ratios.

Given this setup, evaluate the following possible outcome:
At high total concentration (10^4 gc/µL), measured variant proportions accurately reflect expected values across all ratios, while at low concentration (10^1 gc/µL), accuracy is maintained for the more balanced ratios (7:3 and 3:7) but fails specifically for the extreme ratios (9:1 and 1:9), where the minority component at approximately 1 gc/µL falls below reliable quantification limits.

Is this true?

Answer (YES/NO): NO